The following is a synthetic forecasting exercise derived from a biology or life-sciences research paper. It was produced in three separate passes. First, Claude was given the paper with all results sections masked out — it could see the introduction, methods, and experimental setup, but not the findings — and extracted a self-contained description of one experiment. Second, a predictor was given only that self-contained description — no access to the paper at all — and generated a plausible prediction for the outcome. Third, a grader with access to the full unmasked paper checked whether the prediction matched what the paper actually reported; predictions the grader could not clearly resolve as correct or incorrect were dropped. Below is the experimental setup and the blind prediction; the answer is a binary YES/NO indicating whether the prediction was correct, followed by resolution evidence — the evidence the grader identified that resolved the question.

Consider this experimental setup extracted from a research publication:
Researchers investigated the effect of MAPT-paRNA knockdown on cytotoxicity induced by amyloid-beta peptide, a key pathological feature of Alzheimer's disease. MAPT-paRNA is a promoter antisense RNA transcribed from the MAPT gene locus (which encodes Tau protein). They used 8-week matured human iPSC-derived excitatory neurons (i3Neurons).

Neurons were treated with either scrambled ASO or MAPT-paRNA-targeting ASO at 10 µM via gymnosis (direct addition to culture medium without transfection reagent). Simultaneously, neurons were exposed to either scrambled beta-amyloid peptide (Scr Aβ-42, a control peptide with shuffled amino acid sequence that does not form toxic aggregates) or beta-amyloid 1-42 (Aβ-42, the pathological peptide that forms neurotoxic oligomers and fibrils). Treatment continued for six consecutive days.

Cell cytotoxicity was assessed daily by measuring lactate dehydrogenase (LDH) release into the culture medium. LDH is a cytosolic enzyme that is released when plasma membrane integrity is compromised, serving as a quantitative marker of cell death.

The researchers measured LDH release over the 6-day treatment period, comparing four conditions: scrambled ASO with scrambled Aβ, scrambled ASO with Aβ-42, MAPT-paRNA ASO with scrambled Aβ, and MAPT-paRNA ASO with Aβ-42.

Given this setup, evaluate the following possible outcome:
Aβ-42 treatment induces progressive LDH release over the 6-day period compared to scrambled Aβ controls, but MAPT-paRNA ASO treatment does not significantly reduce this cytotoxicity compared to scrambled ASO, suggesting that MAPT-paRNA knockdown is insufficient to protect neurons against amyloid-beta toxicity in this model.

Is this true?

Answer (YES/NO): NO